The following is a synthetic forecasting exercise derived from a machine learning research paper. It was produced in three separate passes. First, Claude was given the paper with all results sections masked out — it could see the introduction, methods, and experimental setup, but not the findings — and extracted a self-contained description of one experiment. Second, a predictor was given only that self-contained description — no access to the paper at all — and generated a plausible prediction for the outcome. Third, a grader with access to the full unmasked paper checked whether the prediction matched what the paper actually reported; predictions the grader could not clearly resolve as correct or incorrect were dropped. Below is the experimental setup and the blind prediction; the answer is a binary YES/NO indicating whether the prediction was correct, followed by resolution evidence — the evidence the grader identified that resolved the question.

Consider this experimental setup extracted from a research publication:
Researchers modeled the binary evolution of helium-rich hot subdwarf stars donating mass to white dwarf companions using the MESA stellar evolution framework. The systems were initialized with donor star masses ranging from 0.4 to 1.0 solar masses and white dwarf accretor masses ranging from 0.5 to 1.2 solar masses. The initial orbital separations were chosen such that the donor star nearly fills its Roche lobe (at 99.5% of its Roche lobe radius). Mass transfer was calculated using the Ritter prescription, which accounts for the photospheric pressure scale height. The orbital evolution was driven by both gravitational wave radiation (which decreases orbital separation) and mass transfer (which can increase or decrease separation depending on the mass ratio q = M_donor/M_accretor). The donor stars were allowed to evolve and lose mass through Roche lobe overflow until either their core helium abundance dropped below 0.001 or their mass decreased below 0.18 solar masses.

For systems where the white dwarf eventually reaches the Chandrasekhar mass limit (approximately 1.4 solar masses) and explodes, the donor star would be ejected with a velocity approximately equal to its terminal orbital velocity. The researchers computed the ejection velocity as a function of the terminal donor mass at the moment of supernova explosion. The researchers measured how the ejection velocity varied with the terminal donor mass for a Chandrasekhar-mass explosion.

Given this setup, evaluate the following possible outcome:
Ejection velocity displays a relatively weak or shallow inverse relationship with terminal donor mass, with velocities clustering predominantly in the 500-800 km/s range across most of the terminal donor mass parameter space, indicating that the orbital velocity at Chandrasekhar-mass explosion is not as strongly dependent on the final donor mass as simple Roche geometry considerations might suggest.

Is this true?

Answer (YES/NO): NO